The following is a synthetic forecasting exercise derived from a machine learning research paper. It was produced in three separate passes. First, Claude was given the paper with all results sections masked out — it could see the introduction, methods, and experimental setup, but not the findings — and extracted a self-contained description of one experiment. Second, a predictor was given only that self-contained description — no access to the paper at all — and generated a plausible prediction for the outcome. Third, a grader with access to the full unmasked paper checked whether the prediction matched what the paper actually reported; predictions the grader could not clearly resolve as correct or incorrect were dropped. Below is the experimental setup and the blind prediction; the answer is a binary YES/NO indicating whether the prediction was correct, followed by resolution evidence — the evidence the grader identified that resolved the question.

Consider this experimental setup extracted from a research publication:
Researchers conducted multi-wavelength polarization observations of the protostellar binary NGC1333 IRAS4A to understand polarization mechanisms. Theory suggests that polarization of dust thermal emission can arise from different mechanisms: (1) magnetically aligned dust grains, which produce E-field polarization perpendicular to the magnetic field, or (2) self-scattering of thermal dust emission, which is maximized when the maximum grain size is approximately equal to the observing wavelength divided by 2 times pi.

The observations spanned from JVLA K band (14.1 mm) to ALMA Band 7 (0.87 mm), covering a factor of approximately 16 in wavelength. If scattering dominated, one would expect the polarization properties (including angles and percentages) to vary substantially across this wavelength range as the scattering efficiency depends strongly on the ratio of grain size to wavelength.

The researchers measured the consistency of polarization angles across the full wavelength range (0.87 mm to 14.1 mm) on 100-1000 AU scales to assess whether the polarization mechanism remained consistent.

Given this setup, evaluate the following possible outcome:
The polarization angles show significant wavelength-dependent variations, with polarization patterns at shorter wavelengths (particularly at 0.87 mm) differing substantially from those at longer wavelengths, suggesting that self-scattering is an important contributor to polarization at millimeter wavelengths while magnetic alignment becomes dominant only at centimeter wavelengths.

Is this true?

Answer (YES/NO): NO